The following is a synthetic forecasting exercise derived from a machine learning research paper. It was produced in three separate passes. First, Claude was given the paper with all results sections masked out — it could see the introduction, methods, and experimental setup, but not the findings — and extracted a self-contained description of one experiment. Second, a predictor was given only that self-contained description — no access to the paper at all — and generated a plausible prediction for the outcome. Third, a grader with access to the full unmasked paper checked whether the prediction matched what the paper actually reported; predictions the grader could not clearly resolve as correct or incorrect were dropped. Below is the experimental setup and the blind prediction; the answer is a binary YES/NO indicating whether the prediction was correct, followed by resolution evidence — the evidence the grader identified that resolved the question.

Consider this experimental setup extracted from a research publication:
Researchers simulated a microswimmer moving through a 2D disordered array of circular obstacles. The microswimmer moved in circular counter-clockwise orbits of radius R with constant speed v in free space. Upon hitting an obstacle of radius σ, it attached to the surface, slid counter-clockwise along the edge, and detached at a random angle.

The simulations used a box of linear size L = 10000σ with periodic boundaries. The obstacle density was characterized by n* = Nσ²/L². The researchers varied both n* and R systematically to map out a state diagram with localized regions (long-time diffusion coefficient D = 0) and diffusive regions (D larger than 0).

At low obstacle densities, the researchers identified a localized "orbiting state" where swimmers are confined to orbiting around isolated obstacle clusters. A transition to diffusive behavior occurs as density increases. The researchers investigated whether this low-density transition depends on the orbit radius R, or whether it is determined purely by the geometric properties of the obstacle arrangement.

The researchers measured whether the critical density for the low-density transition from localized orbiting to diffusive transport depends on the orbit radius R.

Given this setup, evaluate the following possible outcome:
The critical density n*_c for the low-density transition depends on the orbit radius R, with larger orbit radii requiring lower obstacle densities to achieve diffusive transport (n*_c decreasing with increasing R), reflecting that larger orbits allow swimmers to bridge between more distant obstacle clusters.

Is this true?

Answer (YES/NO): YES